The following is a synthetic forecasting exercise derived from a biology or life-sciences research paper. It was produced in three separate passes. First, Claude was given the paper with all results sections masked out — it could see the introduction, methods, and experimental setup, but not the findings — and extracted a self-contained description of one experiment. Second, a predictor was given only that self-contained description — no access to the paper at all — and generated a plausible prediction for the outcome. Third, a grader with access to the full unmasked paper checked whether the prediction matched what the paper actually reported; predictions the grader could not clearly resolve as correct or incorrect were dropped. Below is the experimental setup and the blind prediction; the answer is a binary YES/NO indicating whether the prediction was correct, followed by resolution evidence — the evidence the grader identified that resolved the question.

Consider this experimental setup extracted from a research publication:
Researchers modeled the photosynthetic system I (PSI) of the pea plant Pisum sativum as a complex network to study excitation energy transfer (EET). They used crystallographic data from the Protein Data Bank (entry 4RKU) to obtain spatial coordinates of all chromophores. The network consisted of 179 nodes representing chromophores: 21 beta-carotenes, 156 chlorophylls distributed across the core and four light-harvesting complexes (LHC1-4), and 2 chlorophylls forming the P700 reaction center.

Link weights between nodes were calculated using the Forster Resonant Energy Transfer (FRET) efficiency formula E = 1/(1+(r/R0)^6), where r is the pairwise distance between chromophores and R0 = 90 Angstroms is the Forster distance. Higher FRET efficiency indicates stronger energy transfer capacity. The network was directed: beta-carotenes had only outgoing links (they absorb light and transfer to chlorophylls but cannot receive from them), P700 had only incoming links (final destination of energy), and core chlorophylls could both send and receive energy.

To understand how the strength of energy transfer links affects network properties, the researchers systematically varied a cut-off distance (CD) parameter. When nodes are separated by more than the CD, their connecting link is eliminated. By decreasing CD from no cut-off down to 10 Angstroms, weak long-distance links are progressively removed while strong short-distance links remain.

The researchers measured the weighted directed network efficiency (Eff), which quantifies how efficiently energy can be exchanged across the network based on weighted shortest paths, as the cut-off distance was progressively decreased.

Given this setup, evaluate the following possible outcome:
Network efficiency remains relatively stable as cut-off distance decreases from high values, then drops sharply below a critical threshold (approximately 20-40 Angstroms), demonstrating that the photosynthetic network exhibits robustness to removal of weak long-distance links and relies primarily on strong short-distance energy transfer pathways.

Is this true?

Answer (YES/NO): NO